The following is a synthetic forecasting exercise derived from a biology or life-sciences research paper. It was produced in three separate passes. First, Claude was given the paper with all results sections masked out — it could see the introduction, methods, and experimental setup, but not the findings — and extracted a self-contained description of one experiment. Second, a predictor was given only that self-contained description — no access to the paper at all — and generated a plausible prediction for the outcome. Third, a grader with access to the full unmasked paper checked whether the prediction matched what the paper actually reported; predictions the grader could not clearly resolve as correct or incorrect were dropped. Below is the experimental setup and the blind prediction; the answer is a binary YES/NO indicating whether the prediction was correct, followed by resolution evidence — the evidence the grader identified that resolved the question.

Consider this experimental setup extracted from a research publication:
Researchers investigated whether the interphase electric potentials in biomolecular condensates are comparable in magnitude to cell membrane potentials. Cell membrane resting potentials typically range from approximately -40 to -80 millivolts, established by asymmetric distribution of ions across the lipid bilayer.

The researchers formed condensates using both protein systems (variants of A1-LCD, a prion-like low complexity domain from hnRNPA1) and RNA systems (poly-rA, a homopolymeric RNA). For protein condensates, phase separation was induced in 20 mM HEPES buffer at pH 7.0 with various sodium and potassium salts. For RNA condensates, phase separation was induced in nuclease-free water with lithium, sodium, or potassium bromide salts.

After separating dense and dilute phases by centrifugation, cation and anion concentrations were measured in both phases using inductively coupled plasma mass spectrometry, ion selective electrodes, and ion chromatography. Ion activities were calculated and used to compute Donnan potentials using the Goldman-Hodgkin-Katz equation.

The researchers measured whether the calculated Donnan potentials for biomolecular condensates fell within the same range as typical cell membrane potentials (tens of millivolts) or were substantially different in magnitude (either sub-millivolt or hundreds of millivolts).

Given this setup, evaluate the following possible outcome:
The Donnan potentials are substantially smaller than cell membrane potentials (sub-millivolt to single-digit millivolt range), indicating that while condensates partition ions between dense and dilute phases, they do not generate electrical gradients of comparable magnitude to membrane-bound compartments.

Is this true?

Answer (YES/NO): NO